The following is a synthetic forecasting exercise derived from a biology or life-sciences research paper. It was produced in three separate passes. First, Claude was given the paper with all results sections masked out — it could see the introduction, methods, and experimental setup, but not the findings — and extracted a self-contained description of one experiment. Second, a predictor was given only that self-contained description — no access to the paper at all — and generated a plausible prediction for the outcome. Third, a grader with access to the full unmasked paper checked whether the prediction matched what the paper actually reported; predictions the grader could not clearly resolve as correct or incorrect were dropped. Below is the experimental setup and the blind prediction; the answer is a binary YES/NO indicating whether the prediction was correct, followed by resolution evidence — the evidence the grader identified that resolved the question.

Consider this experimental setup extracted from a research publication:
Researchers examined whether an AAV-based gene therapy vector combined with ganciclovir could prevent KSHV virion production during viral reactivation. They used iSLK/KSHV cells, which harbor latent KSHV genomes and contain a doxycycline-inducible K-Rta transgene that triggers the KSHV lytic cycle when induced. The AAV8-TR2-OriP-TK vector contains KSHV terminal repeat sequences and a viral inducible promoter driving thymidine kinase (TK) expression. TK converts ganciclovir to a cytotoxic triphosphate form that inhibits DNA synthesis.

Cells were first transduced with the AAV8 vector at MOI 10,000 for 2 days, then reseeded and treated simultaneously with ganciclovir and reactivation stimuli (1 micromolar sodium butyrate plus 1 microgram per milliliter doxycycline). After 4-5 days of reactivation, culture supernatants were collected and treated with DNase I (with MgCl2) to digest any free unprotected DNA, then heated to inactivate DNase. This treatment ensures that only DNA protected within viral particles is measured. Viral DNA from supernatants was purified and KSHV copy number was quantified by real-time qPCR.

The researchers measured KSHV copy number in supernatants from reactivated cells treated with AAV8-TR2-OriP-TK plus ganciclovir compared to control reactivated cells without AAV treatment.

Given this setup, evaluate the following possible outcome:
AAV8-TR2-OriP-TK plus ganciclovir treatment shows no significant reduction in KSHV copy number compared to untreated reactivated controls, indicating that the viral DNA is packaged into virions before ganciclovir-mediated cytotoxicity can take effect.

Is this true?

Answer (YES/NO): NO